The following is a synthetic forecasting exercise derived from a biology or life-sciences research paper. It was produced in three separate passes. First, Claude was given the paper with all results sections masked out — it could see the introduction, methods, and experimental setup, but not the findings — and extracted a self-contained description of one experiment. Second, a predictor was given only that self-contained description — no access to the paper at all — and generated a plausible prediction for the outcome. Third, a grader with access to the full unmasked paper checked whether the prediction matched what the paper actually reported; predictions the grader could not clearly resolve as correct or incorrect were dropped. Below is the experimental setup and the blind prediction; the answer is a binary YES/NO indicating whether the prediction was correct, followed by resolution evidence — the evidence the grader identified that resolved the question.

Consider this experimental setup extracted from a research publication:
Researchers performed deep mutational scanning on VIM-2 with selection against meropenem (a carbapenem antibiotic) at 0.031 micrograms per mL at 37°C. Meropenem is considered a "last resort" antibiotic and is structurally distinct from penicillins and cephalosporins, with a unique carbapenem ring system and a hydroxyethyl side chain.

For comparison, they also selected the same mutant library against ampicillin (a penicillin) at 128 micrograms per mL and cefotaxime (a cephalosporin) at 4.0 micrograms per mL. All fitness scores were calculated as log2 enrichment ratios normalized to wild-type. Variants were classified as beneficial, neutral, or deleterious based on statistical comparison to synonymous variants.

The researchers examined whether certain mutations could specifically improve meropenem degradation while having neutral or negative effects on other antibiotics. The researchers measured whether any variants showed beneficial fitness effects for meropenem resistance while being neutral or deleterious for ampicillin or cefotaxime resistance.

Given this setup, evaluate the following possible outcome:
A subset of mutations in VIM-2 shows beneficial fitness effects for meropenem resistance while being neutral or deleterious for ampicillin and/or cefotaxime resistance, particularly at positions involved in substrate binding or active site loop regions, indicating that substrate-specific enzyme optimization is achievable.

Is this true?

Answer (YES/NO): NO